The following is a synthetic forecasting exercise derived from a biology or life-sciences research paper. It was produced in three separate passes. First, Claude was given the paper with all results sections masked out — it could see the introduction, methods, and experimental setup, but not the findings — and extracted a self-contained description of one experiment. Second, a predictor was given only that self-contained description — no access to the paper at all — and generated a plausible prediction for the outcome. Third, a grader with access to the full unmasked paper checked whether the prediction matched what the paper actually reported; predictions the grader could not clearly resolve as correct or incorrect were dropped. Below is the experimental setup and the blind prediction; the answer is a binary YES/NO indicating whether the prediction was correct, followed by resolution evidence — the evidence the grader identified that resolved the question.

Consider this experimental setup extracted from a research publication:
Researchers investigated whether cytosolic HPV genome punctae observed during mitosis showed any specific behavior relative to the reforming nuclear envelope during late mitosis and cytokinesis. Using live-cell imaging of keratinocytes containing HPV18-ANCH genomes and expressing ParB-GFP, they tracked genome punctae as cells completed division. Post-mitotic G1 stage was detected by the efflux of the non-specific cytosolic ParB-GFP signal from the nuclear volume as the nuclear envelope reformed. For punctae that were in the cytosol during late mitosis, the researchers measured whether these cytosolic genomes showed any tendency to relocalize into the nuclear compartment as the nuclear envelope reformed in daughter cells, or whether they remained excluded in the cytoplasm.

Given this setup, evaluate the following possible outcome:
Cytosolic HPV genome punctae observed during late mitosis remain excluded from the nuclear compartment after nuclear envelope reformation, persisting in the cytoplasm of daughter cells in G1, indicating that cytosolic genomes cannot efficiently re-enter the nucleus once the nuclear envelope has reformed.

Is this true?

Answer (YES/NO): YES